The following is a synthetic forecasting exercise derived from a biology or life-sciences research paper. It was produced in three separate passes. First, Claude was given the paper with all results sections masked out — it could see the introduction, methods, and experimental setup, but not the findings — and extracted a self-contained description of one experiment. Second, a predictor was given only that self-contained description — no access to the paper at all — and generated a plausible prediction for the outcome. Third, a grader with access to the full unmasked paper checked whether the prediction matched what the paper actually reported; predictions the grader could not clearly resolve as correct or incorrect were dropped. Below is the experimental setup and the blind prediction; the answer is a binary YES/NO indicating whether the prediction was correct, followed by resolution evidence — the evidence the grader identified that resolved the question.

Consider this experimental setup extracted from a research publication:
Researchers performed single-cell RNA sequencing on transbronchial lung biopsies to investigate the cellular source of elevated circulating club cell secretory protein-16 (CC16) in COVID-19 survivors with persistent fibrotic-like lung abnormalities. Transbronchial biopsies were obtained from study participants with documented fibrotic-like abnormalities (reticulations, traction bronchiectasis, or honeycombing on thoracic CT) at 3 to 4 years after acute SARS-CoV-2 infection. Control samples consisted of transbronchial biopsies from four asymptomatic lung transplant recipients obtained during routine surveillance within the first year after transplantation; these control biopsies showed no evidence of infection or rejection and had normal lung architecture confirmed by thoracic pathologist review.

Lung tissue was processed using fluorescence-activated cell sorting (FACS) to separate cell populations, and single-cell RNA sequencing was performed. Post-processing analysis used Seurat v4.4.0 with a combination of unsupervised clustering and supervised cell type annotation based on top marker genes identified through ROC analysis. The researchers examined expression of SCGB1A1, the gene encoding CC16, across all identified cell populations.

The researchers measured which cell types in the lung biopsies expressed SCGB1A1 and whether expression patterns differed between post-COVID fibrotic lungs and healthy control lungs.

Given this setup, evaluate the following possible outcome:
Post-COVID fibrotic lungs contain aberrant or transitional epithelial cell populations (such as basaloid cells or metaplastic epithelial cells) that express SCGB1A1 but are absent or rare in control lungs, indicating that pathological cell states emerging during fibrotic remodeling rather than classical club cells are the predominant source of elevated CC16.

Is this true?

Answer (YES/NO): NO